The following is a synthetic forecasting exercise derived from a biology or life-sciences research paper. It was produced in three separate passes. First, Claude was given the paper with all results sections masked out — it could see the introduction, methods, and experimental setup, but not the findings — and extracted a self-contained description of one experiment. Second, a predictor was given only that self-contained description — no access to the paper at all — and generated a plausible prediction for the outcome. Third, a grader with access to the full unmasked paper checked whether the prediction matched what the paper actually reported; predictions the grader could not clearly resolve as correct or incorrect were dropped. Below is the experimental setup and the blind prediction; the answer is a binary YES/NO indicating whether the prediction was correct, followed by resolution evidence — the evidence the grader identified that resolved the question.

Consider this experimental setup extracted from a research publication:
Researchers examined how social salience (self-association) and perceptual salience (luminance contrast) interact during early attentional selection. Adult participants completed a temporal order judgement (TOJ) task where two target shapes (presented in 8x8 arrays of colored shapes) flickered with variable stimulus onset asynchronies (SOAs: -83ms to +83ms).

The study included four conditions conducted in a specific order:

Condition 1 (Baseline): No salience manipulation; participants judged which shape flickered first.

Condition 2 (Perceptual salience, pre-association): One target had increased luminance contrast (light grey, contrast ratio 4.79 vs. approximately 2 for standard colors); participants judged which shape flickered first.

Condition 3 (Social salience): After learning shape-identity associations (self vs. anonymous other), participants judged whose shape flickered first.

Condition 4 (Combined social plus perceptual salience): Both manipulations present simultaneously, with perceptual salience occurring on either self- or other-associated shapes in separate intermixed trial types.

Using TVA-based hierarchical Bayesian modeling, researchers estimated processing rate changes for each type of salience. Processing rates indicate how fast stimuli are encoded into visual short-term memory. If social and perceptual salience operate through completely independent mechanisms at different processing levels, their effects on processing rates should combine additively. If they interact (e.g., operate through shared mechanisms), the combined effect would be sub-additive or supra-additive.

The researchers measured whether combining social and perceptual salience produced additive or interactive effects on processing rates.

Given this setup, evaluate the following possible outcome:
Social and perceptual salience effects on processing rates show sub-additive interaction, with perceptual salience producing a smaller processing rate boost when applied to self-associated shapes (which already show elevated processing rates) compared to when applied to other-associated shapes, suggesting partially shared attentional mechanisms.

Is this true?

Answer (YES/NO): NO